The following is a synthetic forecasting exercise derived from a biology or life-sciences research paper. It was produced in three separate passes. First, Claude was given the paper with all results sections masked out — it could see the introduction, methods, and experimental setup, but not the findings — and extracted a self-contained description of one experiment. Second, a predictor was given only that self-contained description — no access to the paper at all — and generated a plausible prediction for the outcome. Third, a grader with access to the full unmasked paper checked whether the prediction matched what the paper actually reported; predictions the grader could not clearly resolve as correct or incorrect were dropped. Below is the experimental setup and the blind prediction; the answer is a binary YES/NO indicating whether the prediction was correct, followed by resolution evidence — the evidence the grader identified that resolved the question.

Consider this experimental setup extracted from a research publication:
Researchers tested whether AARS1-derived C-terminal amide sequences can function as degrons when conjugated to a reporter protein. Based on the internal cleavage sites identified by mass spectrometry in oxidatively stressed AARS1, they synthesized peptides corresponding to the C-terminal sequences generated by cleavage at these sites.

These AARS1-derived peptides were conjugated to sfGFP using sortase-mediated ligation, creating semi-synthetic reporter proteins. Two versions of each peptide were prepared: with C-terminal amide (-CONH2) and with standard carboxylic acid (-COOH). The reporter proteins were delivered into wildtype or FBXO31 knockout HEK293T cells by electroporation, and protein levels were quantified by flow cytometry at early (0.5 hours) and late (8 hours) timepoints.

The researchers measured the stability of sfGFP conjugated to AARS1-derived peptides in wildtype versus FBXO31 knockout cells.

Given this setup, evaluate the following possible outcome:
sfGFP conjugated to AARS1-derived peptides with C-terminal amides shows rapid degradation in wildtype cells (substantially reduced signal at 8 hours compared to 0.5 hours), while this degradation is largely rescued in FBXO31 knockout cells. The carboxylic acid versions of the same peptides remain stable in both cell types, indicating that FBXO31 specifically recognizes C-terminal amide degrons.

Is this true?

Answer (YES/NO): YES